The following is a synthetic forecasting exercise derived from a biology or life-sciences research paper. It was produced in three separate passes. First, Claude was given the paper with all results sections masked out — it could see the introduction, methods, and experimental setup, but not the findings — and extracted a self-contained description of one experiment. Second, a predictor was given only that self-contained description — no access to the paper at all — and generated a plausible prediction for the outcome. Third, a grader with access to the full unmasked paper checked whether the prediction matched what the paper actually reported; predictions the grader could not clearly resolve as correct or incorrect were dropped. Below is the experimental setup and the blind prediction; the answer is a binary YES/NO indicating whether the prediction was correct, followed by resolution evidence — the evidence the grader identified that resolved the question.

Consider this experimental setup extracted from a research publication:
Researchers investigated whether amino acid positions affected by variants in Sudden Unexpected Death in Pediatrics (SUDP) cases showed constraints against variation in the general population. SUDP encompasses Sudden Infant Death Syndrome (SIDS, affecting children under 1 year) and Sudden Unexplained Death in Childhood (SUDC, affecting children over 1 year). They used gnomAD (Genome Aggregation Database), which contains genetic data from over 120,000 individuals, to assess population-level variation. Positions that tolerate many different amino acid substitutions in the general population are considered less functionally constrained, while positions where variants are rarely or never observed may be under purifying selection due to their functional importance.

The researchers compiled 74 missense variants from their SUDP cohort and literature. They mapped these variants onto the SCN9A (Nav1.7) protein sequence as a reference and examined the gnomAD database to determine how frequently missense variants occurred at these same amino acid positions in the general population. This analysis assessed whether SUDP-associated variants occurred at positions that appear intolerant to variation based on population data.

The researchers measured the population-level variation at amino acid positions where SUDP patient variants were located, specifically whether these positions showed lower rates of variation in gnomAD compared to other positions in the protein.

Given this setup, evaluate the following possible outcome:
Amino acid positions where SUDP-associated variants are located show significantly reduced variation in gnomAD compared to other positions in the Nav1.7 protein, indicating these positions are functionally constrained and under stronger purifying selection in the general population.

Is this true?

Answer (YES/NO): YES